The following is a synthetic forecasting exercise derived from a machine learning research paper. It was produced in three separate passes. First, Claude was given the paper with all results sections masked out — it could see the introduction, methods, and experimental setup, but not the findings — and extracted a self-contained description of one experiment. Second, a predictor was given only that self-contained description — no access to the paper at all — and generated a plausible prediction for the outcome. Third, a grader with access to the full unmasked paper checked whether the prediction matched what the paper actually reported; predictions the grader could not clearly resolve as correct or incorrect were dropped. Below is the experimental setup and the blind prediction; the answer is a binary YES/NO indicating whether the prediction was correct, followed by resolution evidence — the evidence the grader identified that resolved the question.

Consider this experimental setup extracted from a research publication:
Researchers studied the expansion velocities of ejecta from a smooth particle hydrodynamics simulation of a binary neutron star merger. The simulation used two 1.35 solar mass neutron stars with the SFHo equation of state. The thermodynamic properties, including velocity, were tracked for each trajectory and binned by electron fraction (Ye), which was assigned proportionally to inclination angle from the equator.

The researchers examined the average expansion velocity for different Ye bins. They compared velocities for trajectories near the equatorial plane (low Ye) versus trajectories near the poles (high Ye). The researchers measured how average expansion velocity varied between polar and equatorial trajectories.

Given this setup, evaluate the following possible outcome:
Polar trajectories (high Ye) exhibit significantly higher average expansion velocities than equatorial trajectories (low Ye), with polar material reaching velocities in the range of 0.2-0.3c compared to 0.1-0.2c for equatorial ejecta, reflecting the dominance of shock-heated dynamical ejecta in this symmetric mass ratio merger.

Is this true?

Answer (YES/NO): NO